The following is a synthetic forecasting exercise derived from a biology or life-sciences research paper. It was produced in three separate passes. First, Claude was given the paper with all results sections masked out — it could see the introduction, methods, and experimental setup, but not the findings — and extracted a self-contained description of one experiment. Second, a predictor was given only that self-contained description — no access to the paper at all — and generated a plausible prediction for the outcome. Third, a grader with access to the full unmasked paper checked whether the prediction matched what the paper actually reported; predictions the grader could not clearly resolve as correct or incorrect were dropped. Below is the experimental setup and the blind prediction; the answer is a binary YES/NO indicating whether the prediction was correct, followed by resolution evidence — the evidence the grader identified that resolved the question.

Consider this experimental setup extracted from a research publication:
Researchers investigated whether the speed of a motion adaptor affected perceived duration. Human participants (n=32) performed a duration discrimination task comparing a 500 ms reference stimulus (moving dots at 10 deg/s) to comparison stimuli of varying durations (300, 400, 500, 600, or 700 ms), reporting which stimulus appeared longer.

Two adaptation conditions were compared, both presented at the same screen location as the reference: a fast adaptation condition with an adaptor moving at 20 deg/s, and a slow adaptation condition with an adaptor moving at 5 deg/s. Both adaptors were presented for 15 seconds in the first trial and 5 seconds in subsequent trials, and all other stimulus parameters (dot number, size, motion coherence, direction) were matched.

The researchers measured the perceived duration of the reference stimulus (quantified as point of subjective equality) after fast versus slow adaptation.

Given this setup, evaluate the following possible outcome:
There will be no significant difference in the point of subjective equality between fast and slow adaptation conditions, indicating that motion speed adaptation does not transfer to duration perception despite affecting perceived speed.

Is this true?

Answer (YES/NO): NO